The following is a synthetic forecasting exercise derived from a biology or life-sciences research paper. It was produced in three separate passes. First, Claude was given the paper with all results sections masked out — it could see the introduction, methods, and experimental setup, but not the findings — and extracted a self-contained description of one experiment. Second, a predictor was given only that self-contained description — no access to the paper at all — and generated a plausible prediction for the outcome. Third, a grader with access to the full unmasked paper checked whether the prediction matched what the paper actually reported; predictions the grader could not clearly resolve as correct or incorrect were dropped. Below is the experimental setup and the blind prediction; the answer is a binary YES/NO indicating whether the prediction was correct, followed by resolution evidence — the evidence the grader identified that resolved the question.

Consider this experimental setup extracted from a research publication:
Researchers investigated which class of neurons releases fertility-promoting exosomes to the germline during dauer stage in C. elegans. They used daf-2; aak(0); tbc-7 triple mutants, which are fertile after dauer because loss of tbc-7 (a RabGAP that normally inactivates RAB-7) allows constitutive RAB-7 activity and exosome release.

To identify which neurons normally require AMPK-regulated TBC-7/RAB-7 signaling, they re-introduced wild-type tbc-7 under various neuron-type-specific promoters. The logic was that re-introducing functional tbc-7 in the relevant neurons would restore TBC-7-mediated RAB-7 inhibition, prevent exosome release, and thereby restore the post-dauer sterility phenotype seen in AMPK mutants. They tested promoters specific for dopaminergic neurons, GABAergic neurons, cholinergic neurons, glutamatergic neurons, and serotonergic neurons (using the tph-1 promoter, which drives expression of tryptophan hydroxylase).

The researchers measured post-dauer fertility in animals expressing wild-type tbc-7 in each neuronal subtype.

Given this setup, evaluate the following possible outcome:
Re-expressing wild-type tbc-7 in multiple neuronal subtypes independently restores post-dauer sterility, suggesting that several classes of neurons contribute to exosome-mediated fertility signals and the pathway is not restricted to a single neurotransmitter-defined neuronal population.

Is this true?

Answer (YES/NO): NO